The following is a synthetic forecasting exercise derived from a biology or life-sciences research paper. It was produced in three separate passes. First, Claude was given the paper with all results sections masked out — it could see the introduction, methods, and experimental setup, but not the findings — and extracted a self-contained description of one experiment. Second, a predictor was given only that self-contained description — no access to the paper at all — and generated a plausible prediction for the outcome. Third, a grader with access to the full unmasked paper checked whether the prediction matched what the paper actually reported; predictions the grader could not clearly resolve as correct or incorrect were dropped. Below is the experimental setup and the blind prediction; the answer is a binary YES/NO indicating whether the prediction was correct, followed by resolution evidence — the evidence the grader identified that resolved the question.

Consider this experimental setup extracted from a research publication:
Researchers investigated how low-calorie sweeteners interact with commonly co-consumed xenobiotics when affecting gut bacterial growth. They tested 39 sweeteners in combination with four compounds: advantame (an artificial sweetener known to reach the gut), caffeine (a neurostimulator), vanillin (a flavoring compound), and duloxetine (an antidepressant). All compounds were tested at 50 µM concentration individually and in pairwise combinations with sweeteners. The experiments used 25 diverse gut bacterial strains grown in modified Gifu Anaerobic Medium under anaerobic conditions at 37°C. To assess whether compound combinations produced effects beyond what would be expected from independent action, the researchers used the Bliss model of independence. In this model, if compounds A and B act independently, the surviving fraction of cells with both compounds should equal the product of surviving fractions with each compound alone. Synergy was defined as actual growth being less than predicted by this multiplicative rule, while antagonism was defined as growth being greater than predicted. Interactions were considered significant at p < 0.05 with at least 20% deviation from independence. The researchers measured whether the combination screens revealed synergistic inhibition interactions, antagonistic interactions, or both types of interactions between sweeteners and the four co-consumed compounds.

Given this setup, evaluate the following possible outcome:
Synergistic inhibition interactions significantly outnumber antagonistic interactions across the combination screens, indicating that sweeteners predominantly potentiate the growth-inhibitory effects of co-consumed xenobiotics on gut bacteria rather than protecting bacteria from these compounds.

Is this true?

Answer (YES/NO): NO